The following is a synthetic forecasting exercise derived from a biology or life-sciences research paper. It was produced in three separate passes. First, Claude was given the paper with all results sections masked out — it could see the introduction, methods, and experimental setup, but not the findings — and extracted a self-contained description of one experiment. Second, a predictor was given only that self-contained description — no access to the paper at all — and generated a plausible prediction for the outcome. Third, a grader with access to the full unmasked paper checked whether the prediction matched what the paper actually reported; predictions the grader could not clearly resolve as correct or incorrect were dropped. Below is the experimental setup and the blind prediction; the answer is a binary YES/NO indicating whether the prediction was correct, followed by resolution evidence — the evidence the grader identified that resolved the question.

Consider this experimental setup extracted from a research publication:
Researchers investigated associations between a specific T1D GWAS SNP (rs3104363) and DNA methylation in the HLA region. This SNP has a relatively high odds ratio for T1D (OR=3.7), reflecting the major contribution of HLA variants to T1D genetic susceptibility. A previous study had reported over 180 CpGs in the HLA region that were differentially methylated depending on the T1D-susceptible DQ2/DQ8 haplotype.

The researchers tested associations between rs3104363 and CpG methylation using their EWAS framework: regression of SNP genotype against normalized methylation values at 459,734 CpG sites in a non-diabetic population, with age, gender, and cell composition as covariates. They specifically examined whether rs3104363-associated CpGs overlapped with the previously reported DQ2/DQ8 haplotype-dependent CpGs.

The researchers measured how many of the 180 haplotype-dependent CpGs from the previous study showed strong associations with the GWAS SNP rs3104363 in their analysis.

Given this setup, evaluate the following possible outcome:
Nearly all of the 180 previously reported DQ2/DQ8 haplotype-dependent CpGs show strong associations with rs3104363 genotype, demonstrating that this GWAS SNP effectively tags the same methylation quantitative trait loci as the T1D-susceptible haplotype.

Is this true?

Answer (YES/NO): NO